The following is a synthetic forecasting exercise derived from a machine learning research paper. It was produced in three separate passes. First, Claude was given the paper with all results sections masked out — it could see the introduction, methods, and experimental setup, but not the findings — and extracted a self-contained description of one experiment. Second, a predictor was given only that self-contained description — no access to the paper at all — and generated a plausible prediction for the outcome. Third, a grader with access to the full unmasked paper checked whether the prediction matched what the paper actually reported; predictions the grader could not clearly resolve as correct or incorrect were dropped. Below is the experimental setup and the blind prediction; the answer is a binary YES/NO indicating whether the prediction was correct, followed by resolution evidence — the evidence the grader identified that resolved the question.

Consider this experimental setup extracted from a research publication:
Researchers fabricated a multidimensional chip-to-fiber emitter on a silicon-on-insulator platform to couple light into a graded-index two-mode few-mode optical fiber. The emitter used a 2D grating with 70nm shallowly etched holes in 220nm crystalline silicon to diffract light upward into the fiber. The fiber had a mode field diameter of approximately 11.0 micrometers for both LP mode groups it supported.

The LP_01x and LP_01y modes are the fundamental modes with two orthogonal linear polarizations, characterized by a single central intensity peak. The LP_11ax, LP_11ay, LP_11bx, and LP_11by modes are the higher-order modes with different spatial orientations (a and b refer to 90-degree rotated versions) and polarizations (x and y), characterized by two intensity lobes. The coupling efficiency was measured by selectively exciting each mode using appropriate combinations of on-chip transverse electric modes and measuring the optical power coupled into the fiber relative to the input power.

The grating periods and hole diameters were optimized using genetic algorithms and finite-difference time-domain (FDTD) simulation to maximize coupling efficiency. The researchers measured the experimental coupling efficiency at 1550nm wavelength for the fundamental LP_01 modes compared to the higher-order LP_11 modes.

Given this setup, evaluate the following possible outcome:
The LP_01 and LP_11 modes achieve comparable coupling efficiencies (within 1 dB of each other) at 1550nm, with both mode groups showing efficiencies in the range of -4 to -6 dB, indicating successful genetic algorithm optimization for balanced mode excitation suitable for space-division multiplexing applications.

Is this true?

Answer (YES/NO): NO